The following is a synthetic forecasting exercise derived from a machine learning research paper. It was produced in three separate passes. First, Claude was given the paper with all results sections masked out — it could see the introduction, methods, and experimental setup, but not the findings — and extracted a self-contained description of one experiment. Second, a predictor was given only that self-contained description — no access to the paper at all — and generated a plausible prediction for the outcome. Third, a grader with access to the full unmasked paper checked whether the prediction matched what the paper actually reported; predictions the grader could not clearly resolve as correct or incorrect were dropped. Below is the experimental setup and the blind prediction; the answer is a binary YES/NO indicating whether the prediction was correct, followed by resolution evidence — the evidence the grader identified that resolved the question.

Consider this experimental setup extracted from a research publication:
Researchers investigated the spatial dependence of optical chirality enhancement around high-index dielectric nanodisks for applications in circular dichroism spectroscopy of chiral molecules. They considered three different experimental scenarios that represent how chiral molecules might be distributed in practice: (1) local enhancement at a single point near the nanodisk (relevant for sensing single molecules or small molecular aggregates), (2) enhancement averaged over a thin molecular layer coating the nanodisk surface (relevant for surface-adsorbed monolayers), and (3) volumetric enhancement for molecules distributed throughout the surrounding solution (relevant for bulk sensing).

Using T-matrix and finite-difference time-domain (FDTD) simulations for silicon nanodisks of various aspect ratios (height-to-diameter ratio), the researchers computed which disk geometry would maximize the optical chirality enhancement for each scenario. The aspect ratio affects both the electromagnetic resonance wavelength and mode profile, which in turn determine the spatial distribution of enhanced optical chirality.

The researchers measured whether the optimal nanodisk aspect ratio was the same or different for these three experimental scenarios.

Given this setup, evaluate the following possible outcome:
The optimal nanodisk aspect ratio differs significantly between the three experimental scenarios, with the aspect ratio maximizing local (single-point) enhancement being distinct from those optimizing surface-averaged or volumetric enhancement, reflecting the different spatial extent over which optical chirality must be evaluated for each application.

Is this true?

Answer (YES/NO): NO